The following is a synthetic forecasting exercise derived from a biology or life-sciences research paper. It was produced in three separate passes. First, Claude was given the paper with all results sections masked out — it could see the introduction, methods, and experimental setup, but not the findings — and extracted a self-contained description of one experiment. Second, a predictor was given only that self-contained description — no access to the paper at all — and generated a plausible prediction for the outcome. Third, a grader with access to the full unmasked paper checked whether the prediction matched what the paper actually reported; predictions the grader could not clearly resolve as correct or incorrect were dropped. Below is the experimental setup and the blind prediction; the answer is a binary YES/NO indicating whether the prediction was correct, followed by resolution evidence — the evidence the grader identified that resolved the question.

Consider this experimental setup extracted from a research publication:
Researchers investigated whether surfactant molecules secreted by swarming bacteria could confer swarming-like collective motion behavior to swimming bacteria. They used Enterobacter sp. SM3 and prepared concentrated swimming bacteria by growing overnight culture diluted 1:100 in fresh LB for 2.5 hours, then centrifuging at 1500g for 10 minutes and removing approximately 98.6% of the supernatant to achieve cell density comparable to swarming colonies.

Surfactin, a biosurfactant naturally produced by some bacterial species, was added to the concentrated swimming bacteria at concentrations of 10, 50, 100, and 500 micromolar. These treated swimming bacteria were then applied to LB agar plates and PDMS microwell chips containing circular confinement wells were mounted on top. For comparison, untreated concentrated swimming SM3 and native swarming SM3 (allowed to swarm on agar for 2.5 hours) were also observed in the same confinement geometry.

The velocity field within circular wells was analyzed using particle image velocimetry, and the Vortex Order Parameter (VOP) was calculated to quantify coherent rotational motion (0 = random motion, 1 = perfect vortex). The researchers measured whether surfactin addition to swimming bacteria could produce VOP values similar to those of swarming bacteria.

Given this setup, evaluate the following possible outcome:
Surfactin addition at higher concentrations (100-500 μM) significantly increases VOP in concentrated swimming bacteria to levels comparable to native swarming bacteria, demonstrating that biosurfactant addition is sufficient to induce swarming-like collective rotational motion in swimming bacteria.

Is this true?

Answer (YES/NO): NO